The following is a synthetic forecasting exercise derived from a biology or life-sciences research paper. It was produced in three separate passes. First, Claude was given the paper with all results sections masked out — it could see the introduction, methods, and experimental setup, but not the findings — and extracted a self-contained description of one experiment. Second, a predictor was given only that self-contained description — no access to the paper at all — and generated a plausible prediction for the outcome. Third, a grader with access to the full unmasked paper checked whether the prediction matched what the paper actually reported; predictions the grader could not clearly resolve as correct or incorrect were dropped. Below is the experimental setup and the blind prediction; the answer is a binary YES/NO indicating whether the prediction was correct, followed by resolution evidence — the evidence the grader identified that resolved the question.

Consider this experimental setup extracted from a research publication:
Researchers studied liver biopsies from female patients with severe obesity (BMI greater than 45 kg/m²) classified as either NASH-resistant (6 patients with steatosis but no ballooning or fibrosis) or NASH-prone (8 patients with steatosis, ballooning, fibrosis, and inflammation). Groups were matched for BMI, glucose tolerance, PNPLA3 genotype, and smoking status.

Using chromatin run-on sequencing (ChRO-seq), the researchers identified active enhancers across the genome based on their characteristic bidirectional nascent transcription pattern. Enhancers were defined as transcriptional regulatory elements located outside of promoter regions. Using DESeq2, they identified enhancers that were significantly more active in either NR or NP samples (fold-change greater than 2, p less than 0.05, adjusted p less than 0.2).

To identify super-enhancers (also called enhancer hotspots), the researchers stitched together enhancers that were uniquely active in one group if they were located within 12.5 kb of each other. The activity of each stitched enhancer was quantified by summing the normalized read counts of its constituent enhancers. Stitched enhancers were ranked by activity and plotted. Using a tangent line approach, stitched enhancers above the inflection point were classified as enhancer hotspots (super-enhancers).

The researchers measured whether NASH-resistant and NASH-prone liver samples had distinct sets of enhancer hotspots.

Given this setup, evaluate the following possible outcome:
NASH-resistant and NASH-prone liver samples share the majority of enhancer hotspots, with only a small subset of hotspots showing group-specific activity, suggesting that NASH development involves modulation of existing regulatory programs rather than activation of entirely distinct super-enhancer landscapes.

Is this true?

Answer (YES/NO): NO